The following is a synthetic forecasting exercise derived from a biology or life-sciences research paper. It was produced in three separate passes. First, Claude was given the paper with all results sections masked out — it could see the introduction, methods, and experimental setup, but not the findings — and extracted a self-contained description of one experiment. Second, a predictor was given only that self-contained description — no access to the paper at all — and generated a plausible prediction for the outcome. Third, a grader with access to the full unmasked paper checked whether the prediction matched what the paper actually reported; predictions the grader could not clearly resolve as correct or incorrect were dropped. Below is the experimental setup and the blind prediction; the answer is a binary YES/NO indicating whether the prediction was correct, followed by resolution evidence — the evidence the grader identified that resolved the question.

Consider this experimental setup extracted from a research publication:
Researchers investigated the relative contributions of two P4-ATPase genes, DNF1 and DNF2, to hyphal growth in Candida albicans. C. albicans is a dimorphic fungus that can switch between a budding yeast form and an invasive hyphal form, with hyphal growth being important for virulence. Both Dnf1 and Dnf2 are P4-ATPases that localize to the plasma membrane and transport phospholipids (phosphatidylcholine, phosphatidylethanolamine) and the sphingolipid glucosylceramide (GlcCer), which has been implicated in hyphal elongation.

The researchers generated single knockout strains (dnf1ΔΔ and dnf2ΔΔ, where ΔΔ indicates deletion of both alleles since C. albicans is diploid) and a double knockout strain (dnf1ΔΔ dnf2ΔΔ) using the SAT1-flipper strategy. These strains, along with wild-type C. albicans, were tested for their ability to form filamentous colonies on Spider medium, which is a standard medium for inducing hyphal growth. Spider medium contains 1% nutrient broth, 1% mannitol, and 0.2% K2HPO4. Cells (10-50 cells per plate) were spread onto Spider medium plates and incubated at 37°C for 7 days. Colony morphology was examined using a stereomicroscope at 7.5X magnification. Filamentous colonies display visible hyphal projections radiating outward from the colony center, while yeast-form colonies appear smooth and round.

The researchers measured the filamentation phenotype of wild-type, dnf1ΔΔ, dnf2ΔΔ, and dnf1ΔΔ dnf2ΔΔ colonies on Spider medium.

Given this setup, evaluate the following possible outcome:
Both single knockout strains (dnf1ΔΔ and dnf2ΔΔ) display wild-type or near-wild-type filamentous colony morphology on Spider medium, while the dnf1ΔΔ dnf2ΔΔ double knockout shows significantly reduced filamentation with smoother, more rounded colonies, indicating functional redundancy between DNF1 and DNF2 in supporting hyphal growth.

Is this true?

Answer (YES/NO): NO